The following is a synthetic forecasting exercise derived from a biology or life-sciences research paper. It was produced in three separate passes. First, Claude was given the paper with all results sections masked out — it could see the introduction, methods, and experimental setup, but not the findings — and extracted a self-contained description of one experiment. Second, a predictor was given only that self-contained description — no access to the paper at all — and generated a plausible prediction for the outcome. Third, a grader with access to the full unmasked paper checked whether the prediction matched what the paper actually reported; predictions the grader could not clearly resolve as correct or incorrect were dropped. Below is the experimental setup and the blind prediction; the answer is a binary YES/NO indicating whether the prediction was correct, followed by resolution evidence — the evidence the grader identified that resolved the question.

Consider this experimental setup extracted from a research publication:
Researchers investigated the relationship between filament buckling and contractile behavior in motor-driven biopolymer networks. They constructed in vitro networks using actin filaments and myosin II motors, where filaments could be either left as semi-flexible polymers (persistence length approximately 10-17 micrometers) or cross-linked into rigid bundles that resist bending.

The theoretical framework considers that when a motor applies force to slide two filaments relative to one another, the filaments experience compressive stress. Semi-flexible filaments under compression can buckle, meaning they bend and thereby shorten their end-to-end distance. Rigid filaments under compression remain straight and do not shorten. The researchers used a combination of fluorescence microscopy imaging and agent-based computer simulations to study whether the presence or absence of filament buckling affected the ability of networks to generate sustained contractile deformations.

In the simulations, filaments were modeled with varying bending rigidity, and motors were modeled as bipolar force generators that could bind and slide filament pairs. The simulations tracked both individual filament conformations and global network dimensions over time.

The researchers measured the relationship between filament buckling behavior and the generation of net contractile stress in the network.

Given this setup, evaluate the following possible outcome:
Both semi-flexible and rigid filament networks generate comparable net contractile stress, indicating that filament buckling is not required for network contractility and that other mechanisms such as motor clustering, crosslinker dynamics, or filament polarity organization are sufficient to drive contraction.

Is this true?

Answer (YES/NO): YES